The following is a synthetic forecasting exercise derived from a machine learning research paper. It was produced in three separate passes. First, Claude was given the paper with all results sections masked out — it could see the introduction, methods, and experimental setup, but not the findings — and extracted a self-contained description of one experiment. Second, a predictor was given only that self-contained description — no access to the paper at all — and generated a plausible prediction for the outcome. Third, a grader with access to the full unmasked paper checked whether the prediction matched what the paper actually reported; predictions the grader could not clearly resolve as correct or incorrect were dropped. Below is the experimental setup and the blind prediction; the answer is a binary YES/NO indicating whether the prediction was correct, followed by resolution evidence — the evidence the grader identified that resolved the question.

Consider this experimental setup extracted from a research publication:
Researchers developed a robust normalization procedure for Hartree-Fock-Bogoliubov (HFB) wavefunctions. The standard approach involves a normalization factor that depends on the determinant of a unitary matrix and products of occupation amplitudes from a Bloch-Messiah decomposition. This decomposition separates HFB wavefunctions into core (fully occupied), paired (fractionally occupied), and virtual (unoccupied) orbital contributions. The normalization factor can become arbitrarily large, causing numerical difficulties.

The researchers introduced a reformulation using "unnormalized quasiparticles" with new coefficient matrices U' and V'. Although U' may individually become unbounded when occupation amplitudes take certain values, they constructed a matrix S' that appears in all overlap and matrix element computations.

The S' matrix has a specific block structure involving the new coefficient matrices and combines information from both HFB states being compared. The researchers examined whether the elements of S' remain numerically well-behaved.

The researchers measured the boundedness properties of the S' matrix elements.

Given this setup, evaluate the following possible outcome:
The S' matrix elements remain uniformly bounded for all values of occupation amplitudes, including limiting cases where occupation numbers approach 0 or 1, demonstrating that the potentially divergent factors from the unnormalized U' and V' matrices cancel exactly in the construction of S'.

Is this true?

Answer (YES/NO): YES